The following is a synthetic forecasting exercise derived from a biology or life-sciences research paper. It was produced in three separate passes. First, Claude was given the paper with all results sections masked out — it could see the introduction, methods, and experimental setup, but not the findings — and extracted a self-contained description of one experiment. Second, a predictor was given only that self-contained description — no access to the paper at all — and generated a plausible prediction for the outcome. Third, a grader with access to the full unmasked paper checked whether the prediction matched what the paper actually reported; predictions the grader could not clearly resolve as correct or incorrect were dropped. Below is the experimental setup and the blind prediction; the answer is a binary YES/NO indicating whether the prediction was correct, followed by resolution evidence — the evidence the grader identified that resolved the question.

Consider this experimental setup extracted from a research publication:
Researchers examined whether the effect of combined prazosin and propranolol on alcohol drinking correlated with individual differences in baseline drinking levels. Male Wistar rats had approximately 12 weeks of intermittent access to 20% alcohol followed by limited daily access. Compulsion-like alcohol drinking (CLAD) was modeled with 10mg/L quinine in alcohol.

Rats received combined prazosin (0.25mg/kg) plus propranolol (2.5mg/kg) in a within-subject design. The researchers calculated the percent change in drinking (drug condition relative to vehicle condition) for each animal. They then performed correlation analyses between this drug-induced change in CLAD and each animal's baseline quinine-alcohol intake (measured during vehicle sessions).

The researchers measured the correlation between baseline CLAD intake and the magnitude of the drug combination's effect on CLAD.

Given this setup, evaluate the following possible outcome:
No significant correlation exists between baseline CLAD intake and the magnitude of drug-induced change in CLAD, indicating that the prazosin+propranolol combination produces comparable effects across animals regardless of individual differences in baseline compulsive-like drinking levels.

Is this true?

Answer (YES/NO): NO